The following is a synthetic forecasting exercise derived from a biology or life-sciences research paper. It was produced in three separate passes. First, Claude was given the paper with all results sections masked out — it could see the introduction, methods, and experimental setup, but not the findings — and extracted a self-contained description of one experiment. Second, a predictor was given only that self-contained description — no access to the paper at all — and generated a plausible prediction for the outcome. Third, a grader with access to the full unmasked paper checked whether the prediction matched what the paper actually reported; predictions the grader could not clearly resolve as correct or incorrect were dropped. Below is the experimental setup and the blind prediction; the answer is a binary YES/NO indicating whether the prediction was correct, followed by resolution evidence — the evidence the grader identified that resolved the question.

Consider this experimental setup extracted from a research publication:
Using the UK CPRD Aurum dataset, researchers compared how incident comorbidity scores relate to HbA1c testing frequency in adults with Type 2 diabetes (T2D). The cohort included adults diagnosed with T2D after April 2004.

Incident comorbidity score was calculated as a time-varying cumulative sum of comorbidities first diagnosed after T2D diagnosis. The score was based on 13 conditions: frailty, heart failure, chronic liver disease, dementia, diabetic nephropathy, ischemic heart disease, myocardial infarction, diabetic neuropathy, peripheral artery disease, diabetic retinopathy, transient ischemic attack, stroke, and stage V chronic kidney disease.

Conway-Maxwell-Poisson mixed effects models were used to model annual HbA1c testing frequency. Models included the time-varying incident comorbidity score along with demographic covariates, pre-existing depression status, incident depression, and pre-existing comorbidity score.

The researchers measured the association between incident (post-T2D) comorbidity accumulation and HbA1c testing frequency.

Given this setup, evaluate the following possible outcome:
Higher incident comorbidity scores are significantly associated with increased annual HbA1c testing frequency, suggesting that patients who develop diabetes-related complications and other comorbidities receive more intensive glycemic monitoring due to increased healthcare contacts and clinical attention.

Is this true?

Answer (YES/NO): YES